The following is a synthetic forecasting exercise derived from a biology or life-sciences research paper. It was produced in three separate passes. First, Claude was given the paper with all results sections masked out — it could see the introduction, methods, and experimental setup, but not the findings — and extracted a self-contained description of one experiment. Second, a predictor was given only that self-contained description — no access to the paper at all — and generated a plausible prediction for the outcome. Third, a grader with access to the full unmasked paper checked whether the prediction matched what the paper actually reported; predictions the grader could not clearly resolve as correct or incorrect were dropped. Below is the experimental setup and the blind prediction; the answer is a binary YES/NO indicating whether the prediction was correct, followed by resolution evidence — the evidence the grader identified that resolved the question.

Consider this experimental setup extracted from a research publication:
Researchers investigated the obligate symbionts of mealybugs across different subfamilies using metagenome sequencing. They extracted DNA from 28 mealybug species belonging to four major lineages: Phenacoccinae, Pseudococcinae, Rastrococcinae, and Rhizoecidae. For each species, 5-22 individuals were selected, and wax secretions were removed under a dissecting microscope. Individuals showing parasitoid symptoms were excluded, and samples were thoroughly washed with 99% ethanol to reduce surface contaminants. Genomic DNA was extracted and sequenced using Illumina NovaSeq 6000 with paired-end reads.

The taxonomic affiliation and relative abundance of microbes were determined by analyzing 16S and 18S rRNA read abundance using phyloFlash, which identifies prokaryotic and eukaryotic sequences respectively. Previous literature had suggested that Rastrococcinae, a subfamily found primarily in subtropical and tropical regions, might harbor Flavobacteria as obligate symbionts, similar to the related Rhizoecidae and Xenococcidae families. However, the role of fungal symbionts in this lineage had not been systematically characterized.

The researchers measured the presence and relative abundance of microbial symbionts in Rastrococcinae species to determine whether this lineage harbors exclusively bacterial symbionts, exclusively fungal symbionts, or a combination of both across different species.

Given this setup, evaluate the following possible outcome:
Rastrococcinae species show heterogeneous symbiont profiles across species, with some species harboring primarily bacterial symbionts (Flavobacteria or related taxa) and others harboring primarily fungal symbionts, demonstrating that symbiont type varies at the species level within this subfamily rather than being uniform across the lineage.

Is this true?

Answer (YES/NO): YES